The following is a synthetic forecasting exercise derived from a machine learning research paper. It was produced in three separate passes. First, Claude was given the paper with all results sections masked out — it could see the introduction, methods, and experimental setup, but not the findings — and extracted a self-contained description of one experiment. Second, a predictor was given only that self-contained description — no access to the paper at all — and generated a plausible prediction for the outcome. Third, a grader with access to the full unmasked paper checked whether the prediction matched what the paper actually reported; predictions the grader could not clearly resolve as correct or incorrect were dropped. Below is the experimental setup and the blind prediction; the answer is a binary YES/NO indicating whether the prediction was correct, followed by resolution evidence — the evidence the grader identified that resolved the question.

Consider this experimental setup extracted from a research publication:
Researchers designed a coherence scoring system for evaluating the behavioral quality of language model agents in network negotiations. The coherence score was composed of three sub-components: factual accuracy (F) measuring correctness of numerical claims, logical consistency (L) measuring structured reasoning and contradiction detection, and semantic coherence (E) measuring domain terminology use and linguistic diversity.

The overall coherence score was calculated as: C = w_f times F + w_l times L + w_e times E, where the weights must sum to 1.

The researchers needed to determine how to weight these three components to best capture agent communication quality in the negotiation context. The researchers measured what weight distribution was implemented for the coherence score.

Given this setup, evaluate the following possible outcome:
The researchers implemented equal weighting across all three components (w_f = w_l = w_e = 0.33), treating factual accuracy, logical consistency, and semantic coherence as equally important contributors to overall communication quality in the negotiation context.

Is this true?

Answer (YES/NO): NO